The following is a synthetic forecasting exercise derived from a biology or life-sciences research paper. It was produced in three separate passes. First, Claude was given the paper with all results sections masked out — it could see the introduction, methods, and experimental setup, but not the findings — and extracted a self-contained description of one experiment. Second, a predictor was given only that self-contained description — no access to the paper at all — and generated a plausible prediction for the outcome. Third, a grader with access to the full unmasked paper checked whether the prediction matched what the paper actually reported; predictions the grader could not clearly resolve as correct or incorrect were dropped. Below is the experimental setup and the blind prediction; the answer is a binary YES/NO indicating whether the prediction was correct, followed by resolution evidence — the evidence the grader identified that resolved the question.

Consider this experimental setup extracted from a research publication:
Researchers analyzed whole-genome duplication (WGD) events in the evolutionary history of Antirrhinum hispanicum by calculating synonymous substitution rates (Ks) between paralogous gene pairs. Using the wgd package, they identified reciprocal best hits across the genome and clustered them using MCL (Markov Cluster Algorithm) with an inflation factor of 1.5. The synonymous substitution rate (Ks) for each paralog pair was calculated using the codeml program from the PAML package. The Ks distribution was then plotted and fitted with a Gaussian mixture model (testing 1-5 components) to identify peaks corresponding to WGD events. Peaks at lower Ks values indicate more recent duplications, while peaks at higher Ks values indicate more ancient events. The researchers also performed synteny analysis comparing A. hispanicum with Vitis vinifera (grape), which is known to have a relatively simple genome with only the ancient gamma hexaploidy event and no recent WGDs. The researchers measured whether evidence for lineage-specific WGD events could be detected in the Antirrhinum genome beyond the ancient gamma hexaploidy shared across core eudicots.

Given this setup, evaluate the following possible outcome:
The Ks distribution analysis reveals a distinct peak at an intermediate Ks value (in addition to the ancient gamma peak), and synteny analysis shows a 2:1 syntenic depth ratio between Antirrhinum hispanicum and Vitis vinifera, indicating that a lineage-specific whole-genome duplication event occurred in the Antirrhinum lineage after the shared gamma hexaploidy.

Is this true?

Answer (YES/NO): YES